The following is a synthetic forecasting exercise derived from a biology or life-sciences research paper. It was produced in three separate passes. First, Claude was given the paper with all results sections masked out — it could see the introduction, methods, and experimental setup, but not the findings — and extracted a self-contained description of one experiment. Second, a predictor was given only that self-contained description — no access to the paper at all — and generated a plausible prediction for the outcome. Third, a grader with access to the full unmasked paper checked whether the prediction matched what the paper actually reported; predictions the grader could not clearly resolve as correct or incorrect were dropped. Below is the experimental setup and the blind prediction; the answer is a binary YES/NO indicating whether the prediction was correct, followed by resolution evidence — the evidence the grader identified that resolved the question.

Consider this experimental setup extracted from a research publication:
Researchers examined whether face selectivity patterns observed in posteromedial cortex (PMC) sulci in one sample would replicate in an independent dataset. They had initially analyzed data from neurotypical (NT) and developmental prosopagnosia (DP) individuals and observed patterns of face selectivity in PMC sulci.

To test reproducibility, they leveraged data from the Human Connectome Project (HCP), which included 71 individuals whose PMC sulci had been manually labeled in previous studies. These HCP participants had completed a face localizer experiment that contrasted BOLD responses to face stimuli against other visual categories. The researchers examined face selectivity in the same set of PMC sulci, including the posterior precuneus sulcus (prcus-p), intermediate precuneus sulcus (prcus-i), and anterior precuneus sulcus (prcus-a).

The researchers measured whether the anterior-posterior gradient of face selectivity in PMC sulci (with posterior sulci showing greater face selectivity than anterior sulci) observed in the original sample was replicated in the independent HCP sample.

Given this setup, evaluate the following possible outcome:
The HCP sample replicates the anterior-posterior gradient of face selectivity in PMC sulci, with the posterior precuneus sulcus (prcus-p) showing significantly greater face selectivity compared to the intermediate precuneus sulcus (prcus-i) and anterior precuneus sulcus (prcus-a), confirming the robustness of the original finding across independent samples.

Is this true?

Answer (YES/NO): YES